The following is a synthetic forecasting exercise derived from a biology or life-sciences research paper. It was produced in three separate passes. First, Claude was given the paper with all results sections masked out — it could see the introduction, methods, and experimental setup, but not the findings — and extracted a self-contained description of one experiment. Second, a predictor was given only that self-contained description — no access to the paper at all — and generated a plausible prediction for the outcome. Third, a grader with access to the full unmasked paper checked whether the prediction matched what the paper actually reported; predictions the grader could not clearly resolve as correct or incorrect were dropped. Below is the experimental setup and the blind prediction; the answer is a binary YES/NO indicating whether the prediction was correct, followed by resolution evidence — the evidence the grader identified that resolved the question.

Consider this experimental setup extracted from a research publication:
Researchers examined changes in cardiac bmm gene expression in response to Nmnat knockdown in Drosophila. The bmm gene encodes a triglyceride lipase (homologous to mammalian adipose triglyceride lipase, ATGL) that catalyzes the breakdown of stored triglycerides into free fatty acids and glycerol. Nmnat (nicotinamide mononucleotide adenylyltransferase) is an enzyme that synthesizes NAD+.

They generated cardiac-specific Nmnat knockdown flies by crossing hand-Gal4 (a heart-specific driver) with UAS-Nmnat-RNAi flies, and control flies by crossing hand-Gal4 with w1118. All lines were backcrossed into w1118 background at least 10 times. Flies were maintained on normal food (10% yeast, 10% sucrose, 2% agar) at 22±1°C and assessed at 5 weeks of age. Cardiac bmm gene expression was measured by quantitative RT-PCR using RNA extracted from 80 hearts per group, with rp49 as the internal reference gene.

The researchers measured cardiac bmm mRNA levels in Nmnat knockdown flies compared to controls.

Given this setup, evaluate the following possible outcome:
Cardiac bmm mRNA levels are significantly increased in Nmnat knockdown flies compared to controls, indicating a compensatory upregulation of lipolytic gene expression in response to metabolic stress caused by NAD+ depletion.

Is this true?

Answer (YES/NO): NO